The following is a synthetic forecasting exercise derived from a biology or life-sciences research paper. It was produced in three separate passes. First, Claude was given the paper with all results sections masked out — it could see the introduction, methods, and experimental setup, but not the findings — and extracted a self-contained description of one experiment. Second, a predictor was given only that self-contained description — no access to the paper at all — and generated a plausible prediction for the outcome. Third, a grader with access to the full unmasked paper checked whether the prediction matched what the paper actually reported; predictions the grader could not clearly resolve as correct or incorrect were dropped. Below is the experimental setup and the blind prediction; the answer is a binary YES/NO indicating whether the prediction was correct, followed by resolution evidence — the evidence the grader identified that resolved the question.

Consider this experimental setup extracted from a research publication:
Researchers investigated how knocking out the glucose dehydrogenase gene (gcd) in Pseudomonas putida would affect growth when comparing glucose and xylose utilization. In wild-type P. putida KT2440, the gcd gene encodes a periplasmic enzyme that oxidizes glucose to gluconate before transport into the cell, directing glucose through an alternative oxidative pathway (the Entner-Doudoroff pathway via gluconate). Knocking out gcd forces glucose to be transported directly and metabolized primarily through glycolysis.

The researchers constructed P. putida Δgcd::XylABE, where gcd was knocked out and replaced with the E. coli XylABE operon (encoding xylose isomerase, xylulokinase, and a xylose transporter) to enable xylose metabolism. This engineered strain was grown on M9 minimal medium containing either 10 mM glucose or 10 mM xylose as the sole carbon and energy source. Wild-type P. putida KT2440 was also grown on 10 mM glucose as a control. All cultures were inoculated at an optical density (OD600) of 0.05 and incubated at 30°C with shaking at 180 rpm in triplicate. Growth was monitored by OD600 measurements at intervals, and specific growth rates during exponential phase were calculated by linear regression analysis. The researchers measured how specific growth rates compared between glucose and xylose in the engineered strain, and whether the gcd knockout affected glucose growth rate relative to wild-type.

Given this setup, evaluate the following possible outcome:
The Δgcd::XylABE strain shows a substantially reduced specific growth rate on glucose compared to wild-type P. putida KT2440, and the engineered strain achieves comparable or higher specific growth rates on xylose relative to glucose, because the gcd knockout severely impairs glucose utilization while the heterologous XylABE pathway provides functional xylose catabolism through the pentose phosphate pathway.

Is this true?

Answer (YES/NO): NO